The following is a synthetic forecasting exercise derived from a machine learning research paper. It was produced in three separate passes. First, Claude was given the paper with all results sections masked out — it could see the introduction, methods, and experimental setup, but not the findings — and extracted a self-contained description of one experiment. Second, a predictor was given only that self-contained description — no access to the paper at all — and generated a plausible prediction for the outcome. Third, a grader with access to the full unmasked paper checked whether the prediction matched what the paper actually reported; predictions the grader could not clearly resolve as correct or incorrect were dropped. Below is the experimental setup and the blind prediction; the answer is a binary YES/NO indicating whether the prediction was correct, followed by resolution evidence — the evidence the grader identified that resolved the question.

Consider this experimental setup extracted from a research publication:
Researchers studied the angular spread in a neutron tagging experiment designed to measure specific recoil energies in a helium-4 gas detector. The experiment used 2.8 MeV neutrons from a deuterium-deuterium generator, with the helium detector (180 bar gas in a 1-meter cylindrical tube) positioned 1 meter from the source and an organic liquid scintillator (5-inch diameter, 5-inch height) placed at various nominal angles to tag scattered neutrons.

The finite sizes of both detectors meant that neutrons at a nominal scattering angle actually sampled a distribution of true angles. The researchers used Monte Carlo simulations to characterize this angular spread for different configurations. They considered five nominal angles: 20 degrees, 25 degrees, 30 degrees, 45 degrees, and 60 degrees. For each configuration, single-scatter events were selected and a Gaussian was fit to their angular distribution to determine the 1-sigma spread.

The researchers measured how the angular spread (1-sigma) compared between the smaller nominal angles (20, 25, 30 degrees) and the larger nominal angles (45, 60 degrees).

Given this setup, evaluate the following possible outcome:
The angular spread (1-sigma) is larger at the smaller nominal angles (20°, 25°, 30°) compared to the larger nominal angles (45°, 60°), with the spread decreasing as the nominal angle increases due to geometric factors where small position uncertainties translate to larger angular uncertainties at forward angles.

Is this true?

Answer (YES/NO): NO